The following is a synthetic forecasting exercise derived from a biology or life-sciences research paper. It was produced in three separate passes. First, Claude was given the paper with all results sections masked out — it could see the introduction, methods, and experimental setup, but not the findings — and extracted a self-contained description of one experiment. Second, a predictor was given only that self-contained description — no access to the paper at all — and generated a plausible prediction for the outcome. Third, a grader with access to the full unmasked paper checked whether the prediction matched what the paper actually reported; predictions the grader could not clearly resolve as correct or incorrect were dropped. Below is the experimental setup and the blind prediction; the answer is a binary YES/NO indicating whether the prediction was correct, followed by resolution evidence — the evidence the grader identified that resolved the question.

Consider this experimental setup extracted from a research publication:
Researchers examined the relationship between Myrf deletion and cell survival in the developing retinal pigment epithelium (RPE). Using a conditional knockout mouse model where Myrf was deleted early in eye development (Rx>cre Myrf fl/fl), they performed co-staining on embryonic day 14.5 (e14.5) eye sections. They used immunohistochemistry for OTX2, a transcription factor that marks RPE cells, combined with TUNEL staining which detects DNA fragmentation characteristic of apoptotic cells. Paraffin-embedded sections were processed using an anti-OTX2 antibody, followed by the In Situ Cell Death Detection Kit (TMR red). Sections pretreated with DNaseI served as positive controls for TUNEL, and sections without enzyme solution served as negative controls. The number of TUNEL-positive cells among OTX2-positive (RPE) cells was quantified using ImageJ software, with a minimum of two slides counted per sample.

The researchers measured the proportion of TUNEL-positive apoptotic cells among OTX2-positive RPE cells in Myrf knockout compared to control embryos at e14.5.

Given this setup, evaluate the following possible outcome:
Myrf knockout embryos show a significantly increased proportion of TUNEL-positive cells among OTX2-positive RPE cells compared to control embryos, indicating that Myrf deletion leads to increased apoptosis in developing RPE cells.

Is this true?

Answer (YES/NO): YES